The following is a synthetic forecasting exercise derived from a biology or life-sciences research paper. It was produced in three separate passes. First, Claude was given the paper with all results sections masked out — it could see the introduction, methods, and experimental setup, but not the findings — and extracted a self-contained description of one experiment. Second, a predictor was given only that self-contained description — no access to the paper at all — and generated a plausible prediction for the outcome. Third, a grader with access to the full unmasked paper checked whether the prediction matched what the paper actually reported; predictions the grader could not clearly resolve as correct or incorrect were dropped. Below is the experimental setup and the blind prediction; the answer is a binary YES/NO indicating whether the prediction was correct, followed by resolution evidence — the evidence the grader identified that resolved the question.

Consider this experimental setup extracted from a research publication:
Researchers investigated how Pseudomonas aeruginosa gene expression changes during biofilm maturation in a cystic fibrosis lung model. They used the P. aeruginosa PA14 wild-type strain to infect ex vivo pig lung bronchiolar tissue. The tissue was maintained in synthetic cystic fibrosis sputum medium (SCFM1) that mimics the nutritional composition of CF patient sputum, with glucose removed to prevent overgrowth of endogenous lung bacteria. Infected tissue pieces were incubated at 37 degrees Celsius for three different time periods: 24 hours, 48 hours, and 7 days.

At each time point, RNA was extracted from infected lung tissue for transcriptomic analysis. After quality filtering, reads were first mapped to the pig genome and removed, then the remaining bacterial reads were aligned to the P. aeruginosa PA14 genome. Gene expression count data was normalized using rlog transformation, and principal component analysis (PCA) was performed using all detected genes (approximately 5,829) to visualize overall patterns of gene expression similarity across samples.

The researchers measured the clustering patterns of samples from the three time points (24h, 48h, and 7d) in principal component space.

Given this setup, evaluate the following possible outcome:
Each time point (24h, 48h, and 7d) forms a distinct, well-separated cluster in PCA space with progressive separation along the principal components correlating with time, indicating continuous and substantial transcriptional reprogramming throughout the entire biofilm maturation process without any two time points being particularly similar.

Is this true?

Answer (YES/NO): NO